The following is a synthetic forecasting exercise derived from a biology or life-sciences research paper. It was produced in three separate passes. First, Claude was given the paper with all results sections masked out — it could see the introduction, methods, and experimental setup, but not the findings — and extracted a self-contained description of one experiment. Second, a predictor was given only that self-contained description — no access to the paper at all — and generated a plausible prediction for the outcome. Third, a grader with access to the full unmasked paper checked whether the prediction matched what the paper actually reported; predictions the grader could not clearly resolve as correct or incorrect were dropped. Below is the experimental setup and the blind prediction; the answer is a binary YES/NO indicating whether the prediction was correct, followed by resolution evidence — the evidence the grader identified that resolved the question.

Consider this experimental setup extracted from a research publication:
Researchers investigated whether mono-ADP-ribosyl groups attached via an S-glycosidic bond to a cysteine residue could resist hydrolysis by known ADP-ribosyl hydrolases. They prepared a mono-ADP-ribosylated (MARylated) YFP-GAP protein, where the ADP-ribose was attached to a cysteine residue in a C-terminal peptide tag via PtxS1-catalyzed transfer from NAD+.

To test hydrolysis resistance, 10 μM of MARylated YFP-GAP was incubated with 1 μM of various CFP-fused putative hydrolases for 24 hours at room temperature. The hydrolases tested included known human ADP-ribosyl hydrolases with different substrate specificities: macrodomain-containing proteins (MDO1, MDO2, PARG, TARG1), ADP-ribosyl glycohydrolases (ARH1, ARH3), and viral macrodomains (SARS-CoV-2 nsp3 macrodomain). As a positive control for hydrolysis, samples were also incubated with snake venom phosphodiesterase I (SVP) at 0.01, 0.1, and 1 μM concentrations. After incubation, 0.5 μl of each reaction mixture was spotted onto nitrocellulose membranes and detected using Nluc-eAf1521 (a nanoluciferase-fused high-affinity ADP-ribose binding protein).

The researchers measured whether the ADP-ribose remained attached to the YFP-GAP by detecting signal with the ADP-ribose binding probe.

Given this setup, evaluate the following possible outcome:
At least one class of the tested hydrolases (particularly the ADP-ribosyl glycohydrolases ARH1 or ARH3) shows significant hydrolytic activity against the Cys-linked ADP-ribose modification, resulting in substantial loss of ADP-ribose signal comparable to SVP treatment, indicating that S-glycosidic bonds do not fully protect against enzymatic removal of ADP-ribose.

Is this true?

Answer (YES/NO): NO